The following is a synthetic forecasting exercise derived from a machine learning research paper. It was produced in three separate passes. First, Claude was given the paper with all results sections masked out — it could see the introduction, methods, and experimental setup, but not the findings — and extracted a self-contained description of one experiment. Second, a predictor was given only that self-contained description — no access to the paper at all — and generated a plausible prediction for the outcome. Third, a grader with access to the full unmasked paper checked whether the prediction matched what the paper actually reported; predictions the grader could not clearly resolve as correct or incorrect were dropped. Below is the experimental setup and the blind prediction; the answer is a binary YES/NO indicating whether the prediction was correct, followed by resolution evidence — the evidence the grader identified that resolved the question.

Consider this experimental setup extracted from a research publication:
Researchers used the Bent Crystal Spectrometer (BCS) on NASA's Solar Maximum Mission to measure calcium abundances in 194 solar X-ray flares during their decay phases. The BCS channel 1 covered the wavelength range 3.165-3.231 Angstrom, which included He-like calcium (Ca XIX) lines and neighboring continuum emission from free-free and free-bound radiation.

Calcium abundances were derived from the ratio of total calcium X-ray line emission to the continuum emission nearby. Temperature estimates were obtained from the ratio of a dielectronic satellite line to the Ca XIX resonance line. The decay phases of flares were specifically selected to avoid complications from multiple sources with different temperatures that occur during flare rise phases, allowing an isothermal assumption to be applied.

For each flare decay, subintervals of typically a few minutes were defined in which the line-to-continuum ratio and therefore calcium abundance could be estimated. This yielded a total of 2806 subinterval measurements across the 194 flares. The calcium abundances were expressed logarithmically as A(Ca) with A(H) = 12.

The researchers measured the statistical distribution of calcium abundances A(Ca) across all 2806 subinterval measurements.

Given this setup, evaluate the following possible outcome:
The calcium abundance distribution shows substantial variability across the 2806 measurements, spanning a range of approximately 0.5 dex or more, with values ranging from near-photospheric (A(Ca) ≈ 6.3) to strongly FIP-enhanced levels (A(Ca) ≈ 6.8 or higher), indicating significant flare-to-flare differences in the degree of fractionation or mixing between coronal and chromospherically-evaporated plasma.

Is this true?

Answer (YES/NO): NO